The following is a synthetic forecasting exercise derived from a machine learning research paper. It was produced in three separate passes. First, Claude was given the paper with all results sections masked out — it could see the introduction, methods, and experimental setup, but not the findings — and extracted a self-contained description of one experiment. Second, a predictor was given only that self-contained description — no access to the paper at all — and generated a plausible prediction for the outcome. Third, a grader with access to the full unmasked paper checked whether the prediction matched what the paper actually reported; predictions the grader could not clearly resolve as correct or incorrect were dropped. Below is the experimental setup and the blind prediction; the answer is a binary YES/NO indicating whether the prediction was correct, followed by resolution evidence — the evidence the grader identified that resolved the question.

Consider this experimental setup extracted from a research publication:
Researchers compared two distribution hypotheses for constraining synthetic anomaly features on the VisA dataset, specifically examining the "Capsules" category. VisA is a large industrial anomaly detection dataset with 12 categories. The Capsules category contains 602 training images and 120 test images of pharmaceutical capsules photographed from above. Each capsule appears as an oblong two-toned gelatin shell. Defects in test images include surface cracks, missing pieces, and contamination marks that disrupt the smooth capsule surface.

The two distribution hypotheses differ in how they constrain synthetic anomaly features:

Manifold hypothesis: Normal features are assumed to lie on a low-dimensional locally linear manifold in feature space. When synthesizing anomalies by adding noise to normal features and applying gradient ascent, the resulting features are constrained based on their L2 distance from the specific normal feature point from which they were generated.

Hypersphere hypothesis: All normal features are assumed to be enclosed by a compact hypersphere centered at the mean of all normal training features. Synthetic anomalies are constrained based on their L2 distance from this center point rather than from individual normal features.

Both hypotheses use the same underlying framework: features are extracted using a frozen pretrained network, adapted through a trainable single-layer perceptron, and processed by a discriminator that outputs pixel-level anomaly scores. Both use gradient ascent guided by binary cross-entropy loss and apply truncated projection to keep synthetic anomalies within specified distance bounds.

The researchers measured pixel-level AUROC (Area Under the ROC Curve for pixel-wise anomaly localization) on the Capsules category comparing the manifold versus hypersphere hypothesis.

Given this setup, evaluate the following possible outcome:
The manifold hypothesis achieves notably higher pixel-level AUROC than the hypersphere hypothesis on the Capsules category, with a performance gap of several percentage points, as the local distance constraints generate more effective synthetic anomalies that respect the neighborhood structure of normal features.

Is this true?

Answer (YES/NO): NO